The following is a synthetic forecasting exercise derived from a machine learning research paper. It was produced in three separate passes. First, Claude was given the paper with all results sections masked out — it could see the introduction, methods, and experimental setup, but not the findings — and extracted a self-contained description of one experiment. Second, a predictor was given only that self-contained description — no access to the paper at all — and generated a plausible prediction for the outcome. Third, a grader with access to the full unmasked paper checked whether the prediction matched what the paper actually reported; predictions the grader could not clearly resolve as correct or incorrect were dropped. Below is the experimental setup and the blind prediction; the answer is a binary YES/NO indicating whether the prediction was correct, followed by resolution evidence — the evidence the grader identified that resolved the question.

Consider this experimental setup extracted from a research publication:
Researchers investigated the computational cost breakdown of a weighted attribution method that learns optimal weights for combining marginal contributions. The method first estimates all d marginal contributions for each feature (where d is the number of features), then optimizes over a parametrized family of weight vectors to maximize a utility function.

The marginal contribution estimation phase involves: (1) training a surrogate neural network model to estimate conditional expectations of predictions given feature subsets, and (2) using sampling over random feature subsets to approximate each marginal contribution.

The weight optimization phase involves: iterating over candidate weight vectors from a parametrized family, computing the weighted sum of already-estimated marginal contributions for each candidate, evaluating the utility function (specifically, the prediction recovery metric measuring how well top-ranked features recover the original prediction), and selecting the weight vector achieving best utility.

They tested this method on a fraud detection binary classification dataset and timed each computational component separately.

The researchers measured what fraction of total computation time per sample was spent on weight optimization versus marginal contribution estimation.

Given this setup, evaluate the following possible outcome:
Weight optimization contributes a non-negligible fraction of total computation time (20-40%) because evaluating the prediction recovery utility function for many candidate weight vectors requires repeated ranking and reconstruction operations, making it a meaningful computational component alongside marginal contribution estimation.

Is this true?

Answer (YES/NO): NO